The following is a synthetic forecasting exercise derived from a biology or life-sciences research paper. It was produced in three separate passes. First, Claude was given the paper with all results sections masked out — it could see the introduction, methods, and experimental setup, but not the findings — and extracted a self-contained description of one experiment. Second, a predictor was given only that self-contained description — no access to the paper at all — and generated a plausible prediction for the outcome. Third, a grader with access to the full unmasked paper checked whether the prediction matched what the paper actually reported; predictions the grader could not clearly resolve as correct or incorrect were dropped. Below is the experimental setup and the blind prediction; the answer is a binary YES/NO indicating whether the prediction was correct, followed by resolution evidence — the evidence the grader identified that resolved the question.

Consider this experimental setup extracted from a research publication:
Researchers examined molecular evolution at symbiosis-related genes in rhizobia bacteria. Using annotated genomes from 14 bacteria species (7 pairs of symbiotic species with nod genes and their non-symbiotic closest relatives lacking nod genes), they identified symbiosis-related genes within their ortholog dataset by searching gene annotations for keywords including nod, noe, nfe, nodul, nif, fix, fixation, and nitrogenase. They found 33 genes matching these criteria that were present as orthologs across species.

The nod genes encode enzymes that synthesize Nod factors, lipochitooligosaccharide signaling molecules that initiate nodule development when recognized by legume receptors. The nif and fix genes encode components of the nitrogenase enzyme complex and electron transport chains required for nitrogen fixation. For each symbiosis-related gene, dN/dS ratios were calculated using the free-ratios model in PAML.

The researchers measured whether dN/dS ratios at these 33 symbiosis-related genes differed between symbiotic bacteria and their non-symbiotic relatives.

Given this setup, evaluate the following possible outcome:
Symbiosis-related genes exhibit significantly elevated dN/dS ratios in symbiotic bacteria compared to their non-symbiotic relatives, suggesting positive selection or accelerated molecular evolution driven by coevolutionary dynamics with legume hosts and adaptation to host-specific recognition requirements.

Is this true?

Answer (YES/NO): NO